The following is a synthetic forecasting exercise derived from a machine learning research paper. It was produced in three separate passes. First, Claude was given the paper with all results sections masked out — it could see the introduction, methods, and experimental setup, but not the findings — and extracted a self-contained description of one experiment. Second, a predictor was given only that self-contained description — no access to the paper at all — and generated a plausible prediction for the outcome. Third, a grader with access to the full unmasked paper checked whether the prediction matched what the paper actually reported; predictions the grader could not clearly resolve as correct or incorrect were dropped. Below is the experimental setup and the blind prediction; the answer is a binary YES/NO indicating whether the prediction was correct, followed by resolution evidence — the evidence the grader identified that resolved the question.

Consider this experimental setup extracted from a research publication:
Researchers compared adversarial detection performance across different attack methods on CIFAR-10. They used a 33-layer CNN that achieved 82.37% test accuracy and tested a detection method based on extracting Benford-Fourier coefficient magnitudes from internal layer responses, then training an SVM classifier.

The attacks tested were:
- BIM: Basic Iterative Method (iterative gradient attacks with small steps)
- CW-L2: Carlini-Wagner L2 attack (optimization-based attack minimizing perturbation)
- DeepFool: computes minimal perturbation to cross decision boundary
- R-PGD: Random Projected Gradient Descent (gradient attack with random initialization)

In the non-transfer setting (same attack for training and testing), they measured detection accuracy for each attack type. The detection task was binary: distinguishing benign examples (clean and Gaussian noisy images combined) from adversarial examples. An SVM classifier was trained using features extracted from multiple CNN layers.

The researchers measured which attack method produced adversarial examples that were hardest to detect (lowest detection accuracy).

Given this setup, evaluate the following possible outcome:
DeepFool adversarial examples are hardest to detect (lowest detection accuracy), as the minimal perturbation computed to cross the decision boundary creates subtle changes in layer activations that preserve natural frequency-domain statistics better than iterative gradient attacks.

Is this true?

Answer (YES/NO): YES